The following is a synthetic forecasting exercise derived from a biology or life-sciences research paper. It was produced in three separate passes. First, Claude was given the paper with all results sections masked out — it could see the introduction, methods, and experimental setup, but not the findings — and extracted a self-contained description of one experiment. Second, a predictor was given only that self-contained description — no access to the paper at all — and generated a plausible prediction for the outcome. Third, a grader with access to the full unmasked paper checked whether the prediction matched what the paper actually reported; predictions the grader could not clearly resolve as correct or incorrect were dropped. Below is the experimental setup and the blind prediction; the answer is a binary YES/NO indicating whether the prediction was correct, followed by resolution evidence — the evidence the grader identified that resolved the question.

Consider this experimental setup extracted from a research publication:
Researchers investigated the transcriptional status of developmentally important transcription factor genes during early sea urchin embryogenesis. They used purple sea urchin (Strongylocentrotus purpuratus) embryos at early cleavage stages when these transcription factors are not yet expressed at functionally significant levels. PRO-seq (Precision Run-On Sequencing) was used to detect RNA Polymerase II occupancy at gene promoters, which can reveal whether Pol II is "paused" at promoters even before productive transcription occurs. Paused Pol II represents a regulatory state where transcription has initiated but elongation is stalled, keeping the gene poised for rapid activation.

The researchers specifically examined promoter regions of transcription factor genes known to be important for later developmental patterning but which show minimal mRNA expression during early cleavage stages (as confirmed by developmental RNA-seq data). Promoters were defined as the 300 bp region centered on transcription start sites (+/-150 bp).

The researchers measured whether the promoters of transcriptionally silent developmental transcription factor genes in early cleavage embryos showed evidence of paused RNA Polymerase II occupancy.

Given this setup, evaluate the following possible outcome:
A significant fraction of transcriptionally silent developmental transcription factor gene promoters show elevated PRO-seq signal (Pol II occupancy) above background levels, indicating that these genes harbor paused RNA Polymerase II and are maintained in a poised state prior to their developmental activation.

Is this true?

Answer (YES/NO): YES